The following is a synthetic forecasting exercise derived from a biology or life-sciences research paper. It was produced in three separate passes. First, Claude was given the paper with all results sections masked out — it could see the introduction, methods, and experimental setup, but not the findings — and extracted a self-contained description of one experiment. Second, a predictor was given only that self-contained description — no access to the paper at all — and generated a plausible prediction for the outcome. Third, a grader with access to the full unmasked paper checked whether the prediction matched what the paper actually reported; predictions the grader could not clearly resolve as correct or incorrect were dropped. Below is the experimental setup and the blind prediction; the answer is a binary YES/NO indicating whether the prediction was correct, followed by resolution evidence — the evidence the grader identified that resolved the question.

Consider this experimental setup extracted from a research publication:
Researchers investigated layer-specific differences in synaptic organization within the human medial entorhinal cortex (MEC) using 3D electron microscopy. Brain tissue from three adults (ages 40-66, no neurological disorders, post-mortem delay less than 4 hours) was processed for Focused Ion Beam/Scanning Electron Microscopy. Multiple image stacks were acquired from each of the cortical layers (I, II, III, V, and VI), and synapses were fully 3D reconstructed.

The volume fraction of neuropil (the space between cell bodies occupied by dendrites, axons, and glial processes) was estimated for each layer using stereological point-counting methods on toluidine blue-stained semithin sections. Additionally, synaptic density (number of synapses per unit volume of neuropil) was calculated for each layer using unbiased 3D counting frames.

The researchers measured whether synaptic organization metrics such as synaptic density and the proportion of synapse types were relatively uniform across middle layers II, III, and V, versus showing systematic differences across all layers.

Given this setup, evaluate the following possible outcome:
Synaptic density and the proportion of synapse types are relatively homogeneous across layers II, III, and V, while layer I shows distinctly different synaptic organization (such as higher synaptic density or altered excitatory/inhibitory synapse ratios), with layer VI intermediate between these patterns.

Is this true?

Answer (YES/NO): NO